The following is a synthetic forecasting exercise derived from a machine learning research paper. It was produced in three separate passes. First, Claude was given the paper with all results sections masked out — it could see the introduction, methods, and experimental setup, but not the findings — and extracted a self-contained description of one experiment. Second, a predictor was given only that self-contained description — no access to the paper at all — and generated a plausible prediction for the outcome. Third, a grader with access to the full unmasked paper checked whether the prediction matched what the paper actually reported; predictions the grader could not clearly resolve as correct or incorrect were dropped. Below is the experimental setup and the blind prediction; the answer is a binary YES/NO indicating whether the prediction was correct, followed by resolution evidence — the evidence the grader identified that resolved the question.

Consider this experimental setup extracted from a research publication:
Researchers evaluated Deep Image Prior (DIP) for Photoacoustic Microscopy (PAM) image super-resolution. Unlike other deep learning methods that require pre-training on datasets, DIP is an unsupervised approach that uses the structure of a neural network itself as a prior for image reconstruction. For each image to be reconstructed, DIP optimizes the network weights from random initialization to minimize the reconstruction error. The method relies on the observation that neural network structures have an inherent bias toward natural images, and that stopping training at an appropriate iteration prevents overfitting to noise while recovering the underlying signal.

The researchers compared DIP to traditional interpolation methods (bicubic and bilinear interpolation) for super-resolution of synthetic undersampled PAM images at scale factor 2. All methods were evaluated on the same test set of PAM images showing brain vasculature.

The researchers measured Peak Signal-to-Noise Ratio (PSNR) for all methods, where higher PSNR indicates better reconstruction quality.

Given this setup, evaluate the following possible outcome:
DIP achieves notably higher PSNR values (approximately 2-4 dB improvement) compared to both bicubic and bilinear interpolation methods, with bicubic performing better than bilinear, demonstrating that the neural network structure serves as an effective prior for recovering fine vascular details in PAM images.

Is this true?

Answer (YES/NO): NO